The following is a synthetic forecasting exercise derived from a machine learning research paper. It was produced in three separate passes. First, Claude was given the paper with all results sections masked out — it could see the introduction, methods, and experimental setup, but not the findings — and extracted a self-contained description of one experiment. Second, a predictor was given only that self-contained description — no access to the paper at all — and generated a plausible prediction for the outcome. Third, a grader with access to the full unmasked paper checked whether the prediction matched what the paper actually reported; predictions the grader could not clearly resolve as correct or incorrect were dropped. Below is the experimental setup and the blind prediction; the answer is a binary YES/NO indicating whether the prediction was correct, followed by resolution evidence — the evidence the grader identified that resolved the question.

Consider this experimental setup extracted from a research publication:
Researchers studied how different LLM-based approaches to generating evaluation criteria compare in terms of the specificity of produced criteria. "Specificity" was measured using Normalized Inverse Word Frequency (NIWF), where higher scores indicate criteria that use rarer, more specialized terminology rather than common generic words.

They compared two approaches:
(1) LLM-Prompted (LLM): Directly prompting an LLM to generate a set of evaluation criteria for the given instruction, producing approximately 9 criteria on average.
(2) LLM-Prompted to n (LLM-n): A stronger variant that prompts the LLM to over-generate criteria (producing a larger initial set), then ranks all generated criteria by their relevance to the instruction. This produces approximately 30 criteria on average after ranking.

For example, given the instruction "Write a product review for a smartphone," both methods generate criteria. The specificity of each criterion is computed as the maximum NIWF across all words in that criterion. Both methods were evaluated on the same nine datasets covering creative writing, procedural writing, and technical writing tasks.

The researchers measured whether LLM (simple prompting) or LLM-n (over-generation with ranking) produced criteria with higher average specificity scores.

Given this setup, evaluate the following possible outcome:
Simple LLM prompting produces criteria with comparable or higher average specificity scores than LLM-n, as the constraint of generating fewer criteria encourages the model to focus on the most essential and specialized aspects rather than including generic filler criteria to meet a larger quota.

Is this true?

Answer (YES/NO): YES